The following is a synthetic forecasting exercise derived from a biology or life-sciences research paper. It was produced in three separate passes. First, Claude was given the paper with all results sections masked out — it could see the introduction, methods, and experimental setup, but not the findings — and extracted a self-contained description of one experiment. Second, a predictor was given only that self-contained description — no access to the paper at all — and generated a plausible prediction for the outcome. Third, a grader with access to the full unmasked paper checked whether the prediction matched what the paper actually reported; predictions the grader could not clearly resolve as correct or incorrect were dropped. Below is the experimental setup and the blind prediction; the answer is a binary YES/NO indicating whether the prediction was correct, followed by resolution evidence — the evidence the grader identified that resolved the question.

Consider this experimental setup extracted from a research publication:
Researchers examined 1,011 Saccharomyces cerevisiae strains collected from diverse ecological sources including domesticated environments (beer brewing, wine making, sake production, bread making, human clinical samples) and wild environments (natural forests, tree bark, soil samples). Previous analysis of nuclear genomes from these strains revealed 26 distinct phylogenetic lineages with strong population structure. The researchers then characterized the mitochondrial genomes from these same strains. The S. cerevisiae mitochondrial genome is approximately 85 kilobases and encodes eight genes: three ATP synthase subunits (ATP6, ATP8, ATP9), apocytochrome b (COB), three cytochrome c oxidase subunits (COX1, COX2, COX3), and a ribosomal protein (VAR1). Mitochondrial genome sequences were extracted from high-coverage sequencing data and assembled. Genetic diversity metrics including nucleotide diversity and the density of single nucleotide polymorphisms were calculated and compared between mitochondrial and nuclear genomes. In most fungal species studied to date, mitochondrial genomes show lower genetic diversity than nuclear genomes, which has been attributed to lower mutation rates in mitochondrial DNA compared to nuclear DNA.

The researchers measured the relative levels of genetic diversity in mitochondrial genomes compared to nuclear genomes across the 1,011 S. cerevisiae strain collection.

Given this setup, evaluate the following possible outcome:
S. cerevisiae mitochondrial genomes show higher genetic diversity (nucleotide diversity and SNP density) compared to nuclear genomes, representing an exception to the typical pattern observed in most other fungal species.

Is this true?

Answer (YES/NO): YES